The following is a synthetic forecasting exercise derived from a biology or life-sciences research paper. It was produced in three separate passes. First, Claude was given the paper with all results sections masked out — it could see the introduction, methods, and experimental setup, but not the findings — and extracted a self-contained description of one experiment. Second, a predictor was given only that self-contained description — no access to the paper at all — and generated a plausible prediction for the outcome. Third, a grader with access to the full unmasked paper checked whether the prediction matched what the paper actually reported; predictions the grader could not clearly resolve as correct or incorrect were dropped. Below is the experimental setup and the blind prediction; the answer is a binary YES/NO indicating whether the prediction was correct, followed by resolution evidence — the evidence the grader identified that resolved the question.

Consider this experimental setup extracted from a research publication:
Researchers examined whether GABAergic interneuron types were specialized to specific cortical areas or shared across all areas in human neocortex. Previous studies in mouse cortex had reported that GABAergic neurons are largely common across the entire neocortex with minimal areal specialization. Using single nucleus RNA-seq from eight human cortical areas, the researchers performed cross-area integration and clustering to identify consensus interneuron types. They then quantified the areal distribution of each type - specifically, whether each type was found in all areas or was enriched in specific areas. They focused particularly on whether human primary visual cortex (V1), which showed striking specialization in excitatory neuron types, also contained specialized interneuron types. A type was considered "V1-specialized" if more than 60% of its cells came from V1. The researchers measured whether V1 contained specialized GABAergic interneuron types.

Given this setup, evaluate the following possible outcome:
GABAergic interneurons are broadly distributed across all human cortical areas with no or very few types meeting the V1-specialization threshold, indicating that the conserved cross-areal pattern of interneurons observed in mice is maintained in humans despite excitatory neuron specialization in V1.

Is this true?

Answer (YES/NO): NO